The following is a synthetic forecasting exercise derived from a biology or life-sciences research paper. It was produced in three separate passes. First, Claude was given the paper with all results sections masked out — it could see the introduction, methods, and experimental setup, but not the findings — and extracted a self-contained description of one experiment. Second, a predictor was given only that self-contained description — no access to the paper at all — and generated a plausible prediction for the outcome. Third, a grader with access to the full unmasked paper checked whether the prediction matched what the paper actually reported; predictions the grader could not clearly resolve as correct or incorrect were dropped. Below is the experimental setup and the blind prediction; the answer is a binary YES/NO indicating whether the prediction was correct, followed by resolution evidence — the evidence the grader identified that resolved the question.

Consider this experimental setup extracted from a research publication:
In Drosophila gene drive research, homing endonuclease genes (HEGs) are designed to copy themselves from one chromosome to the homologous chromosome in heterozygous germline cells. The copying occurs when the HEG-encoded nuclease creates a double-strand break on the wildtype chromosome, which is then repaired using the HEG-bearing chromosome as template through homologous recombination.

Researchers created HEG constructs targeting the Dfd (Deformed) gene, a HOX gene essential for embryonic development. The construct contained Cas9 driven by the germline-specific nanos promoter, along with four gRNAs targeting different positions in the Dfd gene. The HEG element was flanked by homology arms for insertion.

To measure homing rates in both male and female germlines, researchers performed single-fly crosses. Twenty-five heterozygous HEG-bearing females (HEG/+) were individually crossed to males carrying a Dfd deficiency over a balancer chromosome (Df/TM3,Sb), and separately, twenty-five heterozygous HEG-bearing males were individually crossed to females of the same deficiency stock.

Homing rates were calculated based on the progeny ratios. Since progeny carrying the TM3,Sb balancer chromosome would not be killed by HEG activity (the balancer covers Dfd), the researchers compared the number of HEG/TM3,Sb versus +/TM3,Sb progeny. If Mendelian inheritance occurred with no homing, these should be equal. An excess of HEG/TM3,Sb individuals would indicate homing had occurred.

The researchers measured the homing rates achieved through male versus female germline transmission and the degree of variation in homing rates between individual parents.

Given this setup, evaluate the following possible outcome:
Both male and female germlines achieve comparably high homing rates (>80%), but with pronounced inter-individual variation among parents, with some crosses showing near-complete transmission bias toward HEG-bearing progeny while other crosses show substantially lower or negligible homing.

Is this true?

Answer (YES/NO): NO